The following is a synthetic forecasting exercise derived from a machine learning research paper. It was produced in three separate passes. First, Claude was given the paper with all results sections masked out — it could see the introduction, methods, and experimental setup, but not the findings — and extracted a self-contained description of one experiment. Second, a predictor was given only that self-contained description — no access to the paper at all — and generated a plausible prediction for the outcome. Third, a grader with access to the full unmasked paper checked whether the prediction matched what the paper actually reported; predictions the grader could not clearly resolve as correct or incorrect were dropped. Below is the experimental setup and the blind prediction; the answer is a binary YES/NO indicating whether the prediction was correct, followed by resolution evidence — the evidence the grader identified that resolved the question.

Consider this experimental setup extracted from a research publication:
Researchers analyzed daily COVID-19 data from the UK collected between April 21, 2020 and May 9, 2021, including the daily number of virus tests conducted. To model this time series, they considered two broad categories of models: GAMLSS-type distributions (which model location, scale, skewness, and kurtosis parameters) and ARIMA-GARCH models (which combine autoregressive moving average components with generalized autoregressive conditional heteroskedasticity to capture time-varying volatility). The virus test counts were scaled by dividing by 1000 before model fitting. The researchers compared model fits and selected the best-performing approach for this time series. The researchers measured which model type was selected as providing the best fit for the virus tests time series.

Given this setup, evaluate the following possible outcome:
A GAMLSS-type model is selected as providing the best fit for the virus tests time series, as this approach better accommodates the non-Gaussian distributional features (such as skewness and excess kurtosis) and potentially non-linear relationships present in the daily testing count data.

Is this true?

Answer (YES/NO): NO